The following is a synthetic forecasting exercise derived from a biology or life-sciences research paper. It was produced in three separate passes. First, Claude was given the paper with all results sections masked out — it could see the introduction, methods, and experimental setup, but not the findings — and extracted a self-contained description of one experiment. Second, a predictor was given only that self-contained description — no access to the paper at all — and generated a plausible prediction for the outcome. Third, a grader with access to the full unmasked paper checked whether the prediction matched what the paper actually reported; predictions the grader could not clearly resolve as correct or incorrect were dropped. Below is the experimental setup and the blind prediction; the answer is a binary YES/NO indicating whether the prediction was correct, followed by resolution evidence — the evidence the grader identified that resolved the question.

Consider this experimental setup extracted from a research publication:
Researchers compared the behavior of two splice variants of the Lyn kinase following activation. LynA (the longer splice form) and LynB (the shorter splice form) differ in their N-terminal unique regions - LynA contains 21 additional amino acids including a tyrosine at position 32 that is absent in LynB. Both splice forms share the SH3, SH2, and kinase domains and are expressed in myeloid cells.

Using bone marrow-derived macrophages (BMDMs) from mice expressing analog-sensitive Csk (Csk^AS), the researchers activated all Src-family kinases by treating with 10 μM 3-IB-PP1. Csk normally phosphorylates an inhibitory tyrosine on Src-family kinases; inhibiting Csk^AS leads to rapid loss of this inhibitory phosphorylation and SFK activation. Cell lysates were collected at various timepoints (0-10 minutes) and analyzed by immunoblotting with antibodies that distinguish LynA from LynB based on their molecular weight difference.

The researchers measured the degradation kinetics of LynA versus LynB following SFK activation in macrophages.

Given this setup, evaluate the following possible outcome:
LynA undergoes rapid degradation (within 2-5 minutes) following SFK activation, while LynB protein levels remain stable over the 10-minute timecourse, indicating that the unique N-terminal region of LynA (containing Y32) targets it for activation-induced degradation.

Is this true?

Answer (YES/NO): YES